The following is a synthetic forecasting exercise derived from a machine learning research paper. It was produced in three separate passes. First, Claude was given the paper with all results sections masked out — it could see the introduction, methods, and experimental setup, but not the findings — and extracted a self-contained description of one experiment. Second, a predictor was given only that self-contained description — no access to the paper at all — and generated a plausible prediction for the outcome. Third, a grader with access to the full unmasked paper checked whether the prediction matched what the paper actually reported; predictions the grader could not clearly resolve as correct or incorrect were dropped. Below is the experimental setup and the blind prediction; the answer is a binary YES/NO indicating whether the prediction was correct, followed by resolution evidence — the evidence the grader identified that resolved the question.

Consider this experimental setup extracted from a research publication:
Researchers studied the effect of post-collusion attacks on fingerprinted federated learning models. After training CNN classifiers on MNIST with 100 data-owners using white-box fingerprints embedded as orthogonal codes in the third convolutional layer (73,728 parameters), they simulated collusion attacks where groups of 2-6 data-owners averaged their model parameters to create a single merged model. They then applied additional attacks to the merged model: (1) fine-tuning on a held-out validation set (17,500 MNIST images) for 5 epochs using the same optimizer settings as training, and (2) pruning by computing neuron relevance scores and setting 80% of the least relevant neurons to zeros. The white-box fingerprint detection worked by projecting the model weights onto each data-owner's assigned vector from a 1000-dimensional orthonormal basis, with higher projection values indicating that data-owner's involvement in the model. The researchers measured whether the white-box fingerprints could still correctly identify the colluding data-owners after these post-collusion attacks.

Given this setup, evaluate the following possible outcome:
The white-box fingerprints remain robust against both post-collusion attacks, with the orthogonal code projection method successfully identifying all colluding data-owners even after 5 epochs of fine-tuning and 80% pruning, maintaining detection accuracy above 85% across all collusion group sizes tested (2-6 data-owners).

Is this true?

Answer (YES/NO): YES